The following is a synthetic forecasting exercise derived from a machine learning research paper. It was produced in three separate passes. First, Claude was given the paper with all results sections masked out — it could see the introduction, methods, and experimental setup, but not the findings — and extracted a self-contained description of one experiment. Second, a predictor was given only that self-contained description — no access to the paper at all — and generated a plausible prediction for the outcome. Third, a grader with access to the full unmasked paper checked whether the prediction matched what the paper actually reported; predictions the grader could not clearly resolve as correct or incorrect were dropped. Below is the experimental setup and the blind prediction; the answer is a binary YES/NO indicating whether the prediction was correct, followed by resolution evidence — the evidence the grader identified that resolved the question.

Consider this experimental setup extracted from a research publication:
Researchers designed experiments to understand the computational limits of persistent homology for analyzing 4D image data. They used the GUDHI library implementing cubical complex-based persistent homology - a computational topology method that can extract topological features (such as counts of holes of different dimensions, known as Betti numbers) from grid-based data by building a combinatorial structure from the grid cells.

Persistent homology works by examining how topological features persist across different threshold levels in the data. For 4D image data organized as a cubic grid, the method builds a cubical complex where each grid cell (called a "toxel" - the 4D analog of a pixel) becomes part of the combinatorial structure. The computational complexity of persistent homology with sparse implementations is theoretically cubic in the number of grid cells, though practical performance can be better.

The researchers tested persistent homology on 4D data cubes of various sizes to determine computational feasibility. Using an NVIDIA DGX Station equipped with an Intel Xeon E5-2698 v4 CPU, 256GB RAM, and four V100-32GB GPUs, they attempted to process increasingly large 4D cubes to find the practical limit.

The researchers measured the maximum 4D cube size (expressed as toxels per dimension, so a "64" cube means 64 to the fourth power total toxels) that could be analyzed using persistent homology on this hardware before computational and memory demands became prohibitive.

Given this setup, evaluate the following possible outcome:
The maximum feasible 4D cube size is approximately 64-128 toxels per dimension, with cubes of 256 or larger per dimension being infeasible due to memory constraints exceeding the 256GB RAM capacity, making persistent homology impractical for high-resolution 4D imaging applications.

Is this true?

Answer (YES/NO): NO